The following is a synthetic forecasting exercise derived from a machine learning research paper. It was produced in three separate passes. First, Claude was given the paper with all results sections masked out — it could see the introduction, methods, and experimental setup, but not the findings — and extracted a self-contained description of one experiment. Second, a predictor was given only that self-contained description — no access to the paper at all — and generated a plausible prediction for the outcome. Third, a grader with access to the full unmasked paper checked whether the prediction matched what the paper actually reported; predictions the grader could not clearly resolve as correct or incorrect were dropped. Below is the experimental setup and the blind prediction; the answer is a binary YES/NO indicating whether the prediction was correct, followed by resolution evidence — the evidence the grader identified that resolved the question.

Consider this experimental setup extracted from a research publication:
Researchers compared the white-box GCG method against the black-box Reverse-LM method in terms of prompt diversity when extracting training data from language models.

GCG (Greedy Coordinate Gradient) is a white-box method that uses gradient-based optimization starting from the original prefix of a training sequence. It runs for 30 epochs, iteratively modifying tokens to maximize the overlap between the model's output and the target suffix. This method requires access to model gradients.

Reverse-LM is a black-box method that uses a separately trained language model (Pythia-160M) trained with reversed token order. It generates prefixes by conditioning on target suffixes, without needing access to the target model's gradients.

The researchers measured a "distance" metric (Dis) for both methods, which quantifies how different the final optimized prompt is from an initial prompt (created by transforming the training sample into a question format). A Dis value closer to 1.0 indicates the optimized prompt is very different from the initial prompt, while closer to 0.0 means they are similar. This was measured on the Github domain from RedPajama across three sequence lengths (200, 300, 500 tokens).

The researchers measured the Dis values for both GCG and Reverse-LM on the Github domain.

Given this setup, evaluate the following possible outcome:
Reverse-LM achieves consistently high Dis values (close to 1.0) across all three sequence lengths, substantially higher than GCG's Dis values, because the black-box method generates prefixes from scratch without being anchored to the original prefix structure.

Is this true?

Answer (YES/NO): YES